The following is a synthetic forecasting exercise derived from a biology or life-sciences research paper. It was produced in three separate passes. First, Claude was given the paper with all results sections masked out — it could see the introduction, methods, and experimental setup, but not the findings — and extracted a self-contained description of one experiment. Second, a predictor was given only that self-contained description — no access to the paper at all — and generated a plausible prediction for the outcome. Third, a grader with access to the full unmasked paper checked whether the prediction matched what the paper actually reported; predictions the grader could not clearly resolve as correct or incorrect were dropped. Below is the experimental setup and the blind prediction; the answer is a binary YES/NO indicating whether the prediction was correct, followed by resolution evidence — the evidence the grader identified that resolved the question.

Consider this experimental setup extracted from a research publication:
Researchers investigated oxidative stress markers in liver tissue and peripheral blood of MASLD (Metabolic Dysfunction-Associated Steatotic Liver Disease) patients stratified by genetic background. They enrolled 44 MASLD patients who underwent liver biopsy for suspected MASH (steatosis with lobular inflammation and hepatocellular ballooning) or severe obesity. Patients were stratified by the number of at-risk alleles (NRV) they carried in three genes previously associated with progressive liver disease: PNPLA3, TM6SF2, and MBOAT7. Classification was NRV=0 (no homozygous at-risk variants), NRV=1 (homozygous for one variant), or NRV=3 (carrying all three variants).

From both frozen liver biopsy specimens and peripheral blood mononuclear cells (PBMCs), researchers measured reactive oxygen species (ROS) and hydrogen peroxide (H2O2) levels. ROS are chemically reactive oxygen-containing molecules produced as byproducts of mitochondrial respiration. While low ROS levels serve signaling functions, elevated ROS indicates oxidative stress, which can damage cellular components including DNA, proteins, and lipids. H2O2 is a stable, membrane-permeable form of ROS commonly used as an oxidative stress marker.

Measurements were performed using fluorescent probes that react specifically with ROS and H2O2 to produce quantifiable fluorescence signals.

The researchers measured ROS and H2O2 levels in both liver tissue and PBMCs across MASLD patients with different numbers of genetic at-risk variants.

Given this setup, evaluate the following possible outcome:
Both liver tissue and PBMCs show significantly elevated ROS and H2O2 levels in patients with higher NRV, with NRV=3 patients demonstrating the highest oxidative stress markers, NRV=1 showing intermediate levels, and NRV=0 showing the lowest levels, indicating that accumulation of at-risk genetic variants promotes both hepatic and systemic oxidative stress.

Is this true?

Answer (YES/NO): YES